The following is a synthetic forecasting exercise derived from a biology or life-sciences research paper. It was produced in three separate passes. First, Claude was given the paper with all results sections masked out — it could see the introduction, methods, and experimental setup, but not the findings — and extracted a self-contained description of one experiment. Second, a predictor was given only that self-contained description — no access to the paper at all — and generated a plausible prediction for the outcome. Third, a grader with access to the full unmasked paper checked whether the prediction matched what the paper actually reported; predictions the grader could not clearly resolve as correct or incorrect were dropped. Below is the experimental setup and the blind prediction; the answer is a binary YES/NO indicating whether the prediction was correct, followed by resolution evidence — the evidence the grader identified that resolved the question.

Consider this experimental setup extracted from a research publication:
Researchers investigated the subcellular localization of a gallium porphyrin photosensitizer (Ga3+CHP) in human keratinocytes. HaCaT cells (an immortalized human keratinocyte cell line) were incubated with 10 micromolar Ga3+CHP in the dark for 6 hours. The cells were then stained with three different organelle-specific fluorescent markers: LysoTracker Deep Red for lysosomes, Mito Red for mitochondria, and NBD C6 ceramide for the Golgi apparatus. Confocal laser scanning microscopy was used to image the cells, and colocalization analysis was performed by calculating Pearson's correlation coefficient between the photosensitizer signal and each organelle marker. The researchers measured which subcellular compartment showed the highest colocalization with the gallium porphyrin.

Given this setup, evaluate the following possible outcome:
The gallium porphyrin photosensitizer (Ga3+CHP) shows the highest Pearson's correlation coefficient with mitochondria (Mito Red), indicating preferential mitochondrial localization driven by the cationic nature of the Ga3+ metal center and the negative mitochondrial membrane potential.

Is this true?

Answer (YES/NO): NO